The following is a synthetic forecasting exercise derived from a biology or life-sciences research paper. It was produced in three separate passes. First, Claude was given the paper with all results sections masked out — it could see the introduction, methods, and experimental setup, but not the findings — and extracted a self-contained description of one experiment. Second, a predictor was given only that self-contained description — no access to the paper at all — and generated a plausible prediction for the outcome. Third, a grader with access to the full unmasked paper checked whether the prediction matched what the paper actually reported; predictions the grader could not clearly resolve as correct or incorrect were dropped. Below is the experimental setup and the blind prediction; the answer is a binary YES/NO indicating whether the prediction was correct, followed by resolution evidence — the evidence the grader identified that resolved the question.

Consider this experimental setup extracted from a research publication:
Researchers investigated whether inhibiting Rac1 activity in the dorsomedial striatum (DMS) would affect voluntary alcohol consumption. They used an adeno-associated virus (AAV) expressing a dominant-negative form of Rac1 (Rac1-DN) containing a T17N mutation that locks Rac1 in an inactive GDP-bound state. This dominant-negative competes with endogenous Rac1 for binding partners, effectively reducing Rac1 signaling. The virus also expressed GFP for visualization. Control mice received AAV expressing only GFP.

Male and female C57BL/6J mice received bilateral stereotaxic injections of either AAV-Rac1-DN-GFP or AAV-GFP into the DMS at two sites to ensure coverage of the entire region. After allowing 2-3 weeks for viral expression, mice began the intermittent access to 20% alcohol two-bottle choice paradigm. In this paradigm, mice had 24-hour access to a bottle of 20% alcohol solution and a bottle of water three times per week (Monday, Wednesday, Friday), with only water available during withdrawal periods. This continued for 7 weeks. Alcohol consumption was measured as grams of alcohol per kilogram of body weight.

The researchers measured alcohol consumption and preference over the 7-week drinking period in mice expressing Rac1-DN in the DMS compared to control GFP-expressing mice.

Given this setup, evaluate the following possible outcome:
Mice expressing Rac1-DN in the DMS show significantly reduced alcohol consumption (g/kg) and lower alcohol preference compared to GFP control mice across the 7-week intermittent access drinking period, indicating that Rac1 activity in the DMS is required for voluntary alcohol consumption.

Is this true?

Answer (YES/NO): NO